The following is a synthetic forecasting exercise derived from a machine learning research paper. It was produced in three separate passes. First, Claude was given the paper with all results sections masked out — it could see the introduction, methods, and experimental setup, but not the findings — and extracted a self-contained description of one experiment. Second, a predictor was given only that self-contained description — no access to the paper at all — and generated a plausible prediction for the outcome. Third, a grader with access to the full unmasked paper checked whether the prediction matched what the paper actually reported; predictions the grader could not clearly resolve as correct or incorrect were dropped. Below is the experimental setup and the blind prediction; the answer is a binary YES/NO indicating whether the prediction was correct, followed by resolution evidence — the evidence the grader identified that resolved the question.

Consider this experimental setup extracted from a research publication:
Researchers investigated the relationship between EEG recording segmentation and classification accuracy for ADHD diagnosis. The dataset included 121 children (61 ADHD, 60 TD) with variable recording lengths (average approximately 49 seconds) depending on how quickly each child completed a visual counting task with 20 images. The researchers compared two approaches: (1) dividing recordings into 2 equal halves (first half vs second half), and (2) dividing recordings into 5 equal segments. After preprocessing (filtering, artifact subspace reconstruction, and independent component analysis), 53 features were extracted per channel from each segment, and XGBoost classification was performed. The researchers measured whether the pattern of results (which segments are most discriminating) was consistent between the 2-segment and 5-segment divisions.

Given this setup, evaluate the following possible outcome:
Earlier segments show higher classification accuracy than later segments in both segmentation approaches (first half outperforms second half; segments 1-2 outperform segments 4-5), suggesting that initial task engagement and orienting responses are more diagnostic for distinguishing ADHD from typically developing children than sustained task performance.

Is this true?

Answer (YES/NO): NO